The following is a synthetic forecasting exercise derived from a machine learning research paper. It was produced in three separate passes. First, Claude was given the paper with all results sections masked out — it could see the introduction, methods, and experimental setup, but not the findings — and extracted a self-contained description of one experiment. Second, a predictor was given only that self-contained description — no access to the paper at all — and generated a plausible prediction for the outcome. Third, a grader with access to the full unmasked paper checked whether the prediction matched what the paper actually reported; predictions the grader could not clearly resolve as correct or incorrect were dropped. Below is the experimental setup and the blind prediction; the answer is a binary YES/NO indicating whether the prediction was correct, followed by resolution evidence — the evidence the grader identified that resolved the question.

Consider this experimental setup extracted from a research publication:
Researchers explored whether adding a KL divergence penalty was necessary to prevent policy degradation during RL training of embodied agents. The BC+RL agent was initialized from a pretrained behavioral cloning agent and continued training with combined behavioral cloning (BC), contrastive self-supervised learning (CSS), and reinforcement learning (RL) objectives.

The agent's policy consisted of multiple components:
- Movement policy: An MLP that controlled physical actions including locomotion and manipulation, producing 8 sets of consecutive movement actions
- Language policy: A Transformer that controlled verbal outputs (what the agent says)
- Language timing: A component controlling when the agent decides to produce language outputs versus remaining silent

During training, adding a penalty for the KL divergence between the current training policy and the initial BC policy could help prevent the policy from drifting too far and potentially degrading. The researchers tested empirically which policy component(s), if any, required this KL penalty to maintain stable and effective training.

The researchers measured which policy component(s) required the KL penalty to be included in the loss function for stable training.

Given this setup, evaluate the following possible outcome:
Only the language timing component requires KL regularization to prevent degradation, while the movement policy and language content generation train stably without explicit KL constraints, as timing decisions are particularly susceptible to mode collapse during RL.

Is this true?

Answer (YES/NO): YES